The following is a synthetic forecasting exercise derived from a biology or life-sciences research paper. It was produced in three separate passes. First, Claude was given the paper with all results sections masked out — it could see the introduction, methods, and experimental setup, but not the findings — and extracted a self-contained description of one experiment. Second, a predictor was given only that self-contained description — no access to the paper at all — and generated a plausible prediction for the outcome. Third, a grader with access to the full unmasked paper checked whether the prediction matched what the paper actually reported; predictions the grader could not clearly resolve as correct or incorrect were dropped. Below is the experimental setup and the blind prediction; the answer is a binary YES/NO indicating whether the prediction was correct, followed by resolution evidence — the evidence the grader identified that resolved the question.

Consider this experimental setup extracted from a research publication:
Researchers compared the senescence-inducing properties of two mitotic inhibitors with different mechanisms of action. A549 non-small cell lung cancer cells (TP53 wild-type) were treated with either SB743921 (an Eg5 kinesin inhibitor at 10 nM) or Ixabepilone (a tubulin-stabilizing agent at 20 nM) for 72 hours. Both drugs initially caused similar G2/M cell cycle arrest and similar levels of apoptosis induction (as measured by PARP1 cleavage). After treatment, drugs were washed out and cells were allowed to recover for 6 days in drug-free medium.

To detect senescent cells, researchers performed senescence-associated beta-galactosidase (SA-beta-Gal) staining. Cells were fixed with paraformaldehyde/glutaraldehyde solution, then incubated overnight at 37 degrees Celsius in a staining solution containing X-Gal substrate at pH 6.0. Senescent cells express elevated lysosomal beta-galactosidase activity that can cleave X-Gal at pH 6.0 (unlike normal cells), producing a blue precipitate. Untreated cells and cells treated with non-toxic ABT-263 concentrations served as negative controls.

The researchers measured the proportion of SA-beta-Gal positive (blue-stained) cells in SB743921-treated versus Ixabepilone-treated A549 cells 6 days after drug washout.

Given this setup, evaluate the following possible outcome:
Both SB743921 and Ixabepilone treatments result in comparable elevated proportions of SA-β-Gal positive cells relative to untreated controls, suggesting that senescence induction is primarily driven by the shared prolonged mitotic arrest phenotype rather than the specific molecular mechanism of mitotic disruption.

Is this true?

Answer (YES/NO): NO